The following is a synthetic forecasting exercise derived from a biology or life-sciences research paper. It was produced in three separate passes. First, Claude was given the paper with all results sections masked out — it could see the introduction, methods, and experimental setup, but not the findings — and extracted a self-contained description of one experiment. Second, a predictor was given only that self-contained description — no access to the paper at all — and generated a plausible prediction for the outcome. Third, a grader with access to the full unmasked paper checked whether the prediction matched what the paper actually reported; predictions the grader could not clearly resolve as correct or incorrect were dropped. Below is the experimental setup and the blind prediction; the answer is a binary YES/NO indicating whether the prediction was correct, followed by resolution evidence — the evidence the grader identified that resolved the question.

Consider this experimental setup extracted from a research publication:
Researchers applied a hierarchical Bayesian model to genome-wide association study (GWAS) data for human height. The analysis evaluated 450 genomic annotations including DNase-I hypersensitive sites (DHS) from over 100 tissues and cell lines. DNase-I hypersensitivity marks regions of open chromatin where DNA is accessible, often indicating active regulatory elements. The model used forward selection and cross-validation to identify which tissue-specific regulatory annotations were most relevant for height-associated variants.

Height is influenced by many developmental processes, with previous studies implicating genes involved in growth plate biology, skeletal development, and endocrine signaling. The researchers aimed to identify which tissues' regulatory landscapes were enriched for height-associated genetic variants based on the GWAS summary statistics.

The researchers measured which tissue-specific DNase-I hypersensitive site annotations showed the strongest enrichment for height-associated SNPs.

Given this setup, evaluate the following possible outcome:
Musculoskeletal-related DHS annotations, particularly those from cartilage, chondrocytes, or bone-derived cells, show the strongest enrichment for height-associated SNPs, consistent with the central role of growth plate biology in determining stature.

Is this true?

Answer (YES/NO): NO